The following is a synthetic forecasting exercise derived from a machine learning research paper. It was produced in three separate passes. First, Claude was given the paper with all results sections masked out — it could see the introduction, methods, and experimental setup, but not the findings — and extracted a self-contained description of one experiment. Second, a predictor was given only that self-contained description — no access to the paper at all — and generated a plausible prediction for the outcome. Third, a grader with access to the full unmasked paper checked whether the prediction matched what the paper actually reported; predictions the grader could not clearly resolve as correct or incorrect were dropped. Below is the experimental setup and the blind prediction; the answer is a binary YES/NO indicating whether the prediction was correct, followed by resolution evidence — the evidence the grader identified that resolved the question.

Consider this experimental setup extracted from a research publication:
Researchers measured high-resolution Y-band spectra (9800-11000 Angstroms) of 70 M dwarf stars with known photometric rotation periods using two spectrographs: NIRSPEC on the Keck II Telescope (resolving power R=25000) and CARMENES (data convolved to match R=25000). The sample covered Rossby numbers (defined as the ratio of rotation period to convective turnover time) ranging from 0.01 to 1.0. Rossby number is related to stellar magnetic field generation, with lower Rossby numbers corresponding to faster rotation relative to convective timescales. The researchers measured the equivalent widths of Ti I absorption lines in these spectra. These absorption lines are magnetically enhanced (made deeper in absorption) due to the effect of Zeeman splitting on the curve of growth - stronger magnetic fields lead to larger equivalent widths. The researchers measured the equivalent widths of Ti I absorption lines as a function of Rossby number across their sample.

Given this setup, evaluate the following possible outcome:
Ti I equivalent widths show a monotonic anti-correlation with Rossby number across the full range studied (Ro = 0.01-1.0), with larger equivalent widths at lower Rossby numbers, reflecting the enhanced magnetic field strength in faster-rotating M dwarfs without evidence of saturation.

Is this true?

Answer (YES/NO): NO